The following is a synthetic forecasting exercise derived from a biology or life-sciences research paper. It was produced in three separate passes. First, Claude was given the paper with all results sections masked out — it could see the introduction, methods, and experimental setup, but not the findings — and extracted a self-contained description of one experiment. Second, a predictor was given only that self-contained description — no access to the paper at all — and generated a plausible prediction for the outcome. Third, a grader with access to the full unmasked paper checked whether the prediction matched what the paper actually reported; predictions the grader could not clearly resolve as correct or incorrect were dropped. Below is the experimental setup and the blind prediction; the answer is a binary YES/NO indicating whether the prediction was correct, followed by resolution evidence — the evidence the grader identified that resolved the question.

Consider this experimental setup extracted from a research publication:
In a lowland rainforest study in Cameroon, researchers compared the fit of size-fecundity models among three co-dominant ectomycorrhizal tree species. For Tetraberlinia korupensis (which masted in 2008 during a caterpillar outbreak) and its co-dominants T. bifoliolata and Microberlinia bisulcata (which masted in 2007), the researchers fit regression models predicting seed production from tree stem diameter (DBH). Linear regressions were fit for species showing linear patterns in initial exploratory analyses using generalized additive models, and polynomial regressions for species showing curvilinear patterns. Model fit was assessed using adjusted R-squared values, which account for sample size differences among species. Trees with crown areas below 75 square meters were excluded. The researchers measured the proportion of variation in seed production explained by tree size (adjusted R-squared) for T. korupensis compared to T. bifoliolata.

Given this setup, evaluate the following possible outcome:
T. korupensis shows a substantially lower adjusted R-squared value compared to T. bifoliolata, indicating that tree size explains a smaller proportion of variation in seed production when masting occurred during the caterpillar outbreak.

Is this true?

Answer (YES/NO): NO